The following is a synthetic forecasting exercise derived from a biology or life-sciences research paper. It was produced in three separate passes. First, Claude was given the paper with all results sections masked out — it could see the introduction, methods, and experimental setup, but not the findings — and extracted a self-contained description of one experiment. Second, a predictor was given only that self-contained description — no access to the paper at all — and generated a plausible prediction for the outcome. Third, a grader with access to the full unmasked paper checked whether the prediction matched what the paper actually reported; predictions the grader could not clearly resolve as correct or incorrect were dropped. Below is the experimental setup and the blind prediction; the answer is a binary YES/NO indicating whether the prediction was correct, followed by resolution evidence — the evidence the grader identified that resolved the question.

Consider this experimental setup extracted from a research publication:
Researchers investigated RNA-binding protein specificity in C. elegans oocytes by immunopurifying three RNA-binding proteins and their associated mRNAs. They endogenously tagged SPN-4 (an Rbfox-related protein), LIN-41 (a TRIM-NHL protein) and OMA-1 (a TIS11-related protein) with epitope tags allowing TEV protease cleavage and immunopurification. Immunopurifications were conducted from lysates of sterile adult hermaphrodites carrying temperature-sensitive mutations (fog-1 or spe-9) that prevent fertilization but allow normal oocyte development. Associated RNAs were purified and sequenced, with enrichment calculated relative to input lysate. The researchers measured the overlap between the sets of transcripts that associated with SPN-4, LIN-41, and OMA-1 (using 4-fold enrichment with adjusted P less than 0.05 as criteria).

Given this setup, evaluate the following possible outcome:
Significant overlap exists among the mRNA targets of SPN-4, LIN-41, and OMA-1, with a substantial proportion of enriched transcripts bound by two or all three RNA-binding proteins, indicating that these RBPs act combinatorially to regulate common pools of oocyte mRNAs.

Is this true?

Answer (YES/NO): NO